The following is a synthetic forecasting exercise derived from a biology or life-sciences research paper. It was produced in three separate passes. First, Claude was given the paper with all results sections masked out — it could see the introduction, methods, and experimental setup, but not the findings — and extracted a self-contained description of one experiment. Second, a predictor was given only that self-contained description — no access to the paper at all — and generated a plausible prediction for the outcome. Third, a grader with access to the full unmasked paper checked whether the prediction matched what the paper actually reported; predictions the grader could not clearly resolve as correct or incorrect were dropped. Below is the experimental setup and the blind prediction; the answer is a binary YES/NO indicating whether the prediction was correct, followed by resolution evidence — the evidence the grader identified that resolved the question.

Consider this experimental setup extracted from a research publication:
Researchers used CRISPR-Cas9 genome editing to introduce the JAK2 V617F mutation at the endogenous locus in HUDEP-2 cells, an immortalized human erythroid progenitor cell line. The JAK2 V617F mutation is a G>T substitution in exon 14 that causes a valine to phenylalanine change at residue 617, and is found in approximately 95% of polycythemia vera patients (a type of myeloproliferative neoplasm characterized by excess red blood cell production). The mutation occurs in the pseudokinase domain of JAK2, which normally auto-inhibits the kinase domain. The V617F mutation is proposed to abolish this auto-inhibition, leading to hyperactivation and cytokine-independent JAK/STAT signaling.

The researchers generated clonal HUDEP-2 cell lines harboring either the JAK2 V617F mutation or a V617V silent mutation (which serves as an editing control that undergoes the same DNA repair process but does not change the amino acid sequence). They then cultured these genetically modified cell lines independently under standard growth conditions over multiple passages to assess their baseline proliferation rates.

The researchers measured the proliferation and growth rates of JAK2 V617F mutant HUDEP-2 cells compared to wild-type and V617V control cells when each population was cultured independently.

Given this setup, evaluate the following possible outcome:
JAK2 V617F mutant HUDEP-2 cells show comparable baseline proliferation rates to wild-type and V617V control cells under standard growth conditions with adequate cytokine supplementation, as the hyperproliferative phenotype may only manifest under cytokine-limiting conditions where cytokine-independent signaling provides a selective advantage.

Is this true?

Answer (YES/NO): YES